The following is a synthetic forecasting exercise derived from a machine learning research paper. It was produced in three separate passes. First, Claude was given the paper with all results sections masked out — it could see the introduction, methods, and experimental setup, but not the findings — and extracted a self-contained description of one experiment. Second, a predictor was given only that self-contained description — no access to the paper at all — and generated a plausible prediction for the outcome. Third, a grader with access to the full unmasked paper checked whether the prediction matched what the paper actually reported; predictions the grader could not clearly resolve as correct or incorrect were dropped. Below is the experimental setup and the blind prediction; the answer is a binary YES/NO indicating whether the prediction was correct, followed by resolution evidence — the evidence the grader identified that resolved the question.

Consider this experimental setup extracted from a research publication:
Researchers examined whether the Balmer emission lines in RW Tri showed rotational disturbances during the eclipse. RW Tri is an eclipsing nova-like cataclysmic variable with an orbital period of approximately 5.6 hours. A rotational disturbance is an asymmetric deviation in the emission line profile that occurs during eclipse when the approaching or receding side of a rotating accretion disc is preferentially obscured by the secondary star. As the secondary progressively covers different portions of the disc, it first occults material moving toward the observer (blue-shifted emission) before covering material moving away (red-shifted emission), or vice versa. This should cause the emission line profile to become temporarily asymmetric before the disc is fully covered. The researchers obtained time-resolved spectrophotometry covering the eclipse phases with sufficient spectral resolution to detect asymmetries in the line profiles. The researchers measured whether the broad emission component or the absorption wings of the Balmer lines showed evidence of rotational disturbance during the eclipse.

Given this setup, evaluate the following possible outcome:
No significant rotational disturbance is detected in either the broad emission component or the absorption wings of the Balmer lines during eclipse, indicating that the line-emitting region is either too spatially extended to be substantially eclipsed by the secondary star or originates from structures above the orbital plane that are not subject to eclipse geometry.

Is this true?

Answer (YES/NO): YES